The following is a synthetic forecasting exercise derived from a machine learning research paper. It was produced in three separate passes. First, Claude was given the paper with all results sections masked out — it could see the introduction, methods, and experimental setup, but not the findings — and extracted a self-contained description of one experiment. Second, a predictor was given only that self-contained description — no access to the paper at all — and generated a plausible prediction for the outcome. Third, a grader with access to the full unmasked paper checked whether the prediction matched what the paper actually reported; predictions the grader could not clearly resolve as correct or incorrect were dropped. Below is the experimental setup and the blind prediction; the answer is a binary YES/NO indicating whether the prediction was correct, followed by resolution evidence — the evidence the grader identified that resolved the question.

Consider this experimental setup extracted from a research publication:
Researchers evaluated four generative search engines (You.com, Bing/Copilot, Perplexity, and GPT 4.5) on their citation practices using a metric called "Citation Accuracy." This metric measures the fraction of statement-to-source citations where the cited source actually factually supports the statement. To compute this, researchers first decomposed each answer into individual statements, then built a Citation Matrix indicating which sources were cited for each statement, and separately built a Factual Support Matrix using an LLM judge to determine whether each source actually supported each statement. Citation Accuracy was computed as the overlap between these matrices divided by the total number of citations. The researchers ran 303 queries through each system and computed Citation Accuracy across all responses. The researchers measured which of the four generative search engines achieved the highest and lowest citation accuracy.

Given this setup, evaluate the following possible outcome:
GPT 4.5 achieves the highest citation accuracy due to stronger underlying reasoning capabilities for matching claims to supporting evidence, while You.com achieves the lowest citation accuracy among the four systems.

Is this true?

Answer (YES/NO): NO